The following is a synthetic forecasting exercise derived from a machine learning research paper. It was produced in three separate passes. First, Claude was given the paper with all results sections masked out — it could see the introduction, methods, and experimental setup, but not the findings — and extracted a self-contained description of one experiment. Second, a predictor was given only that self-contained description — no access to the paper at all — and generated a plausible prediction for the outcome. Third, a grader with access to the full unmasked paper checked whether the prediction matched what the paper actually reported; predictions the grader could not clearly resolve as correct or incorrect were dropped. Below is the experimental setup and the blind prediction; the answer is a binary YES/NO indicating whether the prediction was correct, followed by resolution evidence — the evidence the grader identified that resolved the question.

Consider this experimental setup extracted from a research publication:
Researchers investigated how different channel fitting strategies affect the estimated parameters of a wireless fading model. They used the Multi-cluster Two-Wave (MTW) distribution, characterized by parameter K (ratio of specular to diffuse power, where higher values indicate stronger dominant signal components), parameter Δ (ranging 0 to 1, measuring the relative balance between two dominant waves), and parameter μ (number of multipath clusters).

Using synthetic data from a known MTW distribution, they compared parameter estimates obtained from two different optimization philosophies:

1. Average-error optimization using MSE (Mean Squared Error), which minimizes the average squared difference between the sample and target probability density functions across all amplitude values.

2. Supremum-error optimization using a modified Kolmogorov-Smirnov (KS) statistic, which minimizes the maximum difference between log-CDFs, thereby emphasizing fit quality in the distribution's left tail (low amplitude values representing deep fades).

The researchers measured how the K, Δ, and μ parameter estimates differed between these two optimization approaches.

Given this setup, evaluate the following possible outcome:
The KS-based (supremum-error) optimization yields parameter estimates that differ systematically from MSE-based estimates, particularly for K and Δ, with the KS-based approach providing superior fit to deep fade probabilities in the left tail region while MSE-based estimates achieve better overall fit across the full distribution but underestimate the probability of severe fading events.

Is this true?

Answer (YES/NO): YES